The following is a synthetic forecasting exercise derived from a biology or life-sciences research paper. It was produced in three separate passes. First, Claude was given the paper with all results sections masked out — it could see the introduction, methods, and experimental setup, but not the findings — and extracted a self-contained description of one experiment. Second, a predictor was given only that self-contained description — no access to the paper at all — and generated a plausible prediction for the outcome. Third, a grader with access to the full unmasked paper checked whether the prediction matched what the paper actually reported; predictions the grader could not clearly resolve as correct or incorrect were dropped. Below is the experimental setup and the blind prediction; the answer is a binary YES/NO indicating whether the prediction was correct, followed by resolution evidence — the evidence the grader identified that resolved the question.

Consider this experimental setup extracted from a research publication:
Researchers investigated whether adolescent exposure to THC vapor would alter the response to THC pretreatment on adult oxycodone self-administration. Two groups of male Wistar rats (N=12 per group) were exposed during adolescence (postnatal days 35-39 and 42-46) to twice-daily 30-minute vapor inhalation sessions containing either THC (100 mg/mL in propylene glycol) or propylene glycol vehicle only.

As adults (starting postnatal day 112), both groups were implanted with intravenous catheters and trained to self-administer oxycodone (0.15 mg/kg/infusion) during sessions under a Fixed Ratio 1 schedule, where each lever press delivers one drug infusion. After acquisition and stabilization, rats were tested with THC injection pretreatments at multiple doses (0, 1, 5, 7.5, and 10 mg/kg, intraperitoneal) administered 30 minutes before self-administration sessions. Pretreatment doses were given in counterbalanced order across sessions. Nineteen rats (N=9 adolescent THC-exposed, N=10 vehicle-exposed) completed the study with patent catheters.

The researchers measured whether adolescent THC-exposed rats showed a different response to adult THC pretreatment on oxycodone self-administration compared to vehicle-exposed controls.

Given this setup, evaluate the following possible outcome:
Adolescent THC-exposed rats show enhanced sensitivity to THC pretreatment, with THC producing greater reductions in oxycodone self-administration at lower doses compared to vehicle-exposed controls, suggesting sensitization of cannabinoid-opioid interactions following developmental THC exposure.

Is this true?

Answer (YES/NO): NO